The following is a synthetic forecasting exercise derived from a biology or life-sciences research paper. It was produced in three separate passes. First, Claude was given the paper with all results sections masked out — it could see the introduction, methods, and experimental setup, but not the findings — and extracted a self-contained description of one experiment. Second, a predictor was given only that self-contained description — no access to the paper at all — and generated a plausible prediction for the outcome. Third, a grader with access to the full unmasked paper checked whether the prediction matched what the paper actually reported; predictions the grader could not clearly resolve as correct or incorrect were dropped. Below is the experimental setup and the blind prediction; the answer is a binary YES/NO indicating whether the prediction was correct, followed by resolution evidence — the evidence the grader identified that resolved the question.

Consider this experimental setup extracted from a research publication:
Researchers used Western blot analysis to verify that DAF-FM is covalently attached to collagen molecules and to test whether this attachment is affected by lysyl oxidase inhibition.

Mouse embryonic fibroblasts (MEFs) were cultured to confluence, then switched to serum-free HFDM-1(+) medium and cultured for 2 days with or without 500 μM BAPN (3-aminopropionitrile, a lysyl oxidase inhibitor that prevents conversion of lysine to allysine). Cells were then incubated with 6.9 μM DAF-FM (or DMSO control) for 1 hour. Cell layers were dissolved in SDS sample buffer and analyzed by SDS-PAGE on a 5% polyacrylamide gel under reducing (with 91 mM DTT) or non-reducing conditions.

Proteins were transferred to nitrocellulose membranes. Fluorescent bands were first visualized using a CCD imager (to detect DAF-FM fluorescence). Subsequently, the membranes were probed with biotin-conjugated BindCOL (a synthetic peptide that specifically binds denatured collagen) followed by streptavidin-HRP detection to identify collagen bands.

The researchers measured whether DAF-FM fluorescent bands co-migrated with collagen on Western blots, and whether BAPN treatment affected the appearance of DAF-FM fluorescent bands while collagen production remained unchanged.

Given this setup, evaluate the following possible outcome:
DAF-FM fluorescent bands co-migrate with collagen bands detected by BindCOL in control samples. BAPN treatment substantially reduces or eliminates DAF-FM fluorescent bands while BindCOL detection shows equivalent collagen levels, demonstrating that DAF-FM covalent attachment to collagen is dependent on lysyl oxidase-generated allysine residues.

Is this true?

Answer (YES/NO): YES